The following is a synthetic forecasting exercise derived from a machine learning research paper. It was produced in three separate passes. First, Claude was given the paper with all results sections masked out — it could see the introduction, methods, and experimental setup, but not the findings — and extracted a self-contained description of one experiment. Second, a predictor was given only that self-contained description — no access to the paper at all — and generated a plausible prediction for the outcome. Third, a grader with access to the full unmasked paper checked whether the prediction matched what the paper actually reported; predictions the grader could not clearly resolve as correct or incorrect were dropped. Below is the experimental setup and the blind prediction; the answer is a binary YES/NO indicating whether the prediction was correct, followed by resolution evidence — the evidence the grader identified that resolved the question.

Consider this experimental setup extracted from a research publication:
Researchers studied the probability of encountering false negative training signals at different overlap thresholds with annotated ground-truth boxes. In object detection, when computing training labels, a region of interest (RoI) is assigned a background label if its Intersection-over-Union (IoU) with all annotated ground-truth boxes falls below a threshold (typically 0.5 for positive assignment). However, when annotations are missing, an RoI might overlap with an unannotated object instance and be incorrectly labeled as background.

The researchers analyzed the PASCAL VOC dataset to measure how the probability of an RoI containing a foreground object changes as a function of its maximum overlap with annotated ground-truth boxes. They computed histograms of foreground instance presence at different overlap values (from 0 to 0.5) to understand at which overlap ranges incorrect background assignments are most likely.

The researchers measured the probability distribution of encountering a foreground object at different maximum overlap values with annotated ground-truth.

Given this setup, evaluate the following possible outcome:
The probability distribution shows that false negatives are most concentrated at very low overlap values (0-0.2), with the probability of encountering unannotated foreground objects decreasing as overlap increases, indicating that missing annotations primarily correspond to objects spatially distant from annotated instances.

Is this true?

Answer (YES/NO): YES